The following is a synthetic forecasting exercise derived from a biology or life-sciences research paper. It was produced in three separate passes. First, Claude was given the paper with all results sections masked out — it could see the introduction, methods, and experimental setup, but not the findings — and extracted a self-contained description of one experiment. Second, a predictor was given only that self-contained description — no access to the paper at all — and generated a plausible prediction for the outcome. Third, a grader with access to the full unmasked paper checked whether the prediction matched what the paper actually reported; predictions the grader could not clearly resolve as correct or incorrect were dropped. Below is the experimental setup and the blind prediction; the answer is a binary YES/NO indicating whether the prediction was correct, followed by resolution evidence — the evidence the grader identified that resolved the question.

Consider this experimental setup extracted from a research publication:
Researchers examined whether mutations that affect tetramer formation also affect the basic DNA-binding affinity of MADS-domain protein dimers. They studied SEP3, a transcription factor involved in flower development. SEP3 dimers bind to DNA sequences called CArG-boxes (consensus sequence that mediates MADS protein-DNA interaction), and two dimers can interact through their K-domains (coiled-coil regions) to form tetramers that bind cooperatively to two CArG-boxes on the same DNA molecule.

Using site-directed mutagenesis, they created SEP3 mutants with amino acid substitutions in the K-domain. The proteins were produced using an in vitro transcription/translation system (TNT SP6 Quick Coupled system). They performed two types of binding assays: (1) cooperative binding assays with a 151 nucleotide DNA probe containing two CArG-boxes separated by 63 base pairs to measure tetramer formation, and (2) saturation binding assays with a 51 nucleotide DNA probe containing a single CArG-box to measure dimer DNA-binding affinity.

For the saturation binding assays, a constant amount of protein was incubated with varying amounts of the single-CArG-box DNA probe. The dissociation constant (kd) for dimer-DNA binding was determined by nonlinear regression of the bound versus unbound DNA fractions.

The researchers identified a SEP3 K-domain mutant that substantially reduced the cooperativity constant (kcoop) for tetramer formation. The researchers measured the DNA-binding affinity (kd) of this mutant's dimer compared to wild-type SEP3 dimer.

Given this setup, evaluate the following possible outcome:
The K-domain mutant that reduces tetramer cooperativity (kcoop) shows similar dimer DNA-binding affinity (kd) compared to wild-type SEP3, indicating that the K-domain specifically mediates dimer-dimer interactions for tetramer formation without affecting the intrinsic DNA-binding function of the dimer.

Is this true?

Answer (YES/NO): YES